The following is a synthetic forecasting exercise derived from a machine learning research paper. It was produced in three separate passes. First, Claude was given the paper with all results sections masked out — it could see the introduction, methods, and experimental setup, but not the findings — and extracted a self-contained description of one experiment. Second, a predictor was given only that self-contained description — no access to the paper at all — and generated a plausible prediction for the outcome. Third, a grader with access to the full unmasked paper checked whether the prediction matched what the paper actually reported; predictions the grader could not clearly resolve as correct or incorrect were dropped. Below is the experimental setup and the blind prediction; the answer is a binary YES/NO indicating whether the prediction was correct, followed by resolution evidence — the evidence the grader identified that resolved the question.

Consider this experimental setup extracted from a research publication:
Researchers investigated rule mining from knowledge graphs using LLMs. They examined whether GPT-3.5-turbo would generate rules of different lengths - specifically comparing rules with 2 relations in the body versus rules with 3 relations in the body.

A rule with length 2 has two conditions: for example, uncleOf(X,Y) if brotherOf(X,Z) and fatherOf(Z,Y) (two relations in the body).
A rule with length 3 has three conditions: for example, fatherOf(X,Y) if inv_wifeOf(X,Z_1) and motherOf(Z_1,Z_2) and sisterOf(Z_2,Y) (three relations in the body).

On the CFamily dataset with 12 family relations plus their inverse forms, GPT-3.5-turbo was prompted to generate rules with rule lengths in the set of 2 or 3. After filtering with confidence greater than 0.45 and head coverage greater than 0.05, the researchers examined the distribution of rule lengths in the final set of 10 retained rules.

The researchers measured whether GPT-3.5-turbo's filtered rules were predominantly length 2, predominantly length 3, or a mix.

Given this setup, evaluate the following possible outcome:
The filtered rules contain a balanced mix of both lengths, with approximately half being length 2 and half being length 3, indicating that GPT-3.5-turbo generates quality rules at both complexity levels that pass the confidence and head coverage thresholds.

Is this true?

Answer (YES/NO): NO